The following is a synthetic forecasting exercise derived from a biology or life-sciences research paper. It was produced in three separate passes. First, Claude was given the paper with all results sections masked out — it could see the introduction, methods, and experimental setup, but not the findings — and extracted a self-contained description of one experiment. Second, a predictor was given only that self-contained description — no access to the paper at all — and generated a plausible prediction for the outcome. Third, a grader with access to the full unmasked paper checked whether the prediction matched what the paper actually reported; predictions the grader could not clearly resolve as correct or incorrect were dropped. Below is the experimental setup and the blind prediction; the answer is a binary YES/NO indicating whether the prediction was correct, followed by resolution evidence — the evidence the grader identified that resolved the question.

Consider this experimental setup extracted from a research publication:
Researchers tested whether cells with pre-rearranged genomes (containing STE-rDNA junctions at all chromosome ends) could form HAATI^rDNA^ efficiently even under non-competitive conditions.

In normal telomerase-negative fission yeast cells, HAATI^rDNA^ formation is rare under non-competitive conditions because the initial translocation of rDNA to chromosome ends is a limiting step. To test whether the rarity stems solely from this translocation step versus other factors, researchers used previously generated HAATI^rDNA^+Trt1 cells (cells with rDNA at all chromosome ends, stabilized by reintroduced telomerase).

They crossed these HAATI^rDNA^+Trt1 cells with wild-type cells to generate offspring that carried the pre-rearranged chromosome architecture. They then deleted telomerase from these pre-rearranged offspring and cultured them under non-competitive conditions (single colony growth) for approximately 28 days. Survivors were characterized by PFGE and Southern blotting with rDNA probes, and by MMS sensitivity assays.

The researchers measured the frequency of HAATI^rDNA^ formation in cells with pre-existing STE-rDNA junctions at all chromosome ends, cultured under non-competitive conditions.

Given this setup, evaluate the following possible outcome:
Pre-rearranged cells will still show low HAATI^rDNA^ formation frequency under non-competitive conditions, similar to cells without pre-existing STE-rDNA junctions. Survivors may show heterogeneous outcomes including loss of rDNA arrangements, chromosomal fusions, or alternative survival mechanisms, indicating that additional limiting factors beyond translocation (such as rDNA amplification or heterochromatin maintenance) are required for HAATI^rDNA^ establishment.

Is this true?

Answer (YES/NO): NO